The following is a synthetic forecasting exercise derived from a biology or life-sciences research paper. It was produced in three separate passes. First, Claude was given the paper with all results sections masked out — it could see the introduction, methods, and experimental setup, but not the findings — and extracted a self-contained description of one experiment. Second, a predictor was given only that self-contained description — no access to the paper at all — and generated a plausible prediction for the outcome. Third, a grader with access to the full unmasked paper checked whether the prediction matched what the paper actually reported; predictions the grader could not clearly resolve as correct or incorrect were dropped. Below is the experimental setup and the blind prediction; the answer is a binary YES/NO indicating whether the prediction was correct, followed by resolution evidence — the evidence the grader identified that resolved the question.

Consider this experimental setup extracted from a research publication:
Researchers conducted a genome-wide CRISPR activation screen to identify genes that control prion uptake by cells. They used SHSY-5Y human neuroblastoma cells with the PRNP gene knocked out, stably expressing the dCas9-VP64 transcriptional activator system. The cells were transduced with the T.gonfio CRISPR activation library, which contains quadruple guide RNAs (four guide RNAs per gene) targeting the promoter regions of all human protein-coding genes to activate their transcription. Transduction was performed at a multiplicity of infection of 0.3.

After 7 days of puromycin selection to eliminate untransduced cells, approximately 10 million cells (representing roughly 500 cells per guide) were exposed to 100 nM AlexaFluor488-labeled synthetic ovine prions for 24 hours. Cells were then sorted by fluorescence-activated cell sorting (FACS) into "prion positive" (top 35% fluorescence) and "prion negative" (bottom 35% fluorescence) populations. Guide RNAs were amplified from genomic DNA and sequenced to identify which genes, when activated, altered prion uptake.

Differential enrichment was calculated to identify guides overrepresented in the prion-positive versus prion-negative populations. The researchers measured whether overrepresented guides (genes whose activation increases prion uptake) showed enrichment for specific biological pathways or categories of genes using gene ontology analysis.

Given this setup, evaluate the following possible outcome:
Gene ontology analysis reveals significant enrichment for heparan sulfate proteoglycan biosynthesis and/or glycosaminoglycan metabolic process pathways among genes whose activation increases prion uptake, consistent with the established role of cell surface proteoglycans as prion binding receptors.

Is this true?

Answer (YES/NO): NO